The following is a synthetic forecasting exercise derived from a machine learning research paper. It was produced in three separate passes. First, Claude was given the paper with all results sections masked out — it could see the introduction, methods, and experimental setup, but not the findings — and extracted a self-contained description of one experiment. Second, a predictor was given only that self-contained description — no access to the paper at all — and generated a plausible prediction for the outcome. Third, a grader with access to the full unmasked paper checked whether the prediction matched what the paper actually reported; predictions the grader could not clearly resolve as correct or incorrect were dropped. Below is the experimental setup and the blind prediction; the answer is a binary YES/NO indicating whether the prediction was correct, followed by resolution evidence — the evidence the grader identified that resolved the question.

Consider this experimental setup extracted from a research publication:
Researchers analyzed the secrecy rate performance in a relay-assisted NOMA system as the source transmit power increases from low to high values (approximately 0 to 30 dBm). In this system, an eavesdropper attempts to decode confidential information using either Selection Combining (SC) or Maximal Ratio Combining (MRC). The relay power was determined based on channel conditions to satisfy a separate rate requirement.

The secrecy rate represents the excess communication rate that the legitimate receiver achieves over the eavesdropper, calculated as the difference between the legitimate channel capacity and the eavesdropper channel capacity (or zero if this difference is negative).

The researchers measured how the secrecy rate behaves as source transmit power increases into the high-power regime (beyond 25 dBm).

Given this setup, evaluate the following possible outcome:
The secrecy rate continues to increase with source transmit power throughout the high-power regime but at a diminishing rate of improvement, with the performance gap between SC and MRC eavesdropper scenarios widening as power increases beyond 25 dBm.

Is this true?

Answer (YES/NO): NO